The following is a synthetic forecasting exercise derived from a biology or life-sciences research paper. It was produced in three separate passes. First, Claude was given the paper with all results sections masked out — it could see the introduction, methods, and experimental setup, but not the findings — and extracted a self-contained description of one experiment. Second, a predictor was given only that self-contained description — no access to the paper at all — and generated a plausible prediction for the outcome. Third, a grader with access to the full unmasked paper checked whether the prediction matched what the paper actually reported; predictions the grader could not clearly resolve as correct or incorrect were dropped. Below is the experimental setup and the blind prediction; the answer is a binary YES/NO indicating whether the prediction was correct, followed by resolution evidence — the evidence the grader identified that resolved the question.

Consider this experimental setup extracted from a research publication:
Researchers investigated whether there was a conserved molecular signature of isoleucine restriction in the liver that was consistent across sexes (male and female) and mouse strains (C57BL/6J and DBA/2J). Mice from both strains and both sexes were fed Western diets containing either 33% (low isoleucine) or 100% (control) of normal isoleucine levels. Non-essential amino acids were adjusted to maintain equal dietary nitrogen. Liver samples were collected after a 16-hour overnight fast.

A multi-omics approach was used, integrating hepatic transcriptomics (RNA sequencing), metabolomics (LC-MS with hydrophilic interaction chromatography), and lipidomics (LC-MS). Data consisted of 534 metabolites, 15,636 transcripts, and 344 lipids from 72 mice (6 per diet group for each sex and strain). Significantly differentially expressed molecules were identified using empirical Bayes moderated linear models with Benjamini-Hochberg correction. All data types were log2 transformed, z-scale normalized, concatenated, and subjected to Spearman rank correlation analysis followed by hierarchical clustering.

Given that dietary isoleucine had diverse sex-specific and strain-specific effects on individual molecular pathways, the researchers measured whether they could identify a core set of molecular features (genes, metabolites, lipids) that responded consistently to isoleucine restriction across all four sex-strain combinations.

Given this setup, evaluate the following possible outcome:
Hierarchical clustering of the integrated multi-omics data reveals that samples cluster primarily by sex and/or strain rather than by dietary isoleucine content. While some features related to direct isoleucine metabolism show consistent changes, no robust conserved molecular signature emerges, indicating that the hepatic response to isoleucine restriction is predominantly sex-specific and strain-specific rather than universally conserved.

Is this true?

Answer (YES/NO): NO